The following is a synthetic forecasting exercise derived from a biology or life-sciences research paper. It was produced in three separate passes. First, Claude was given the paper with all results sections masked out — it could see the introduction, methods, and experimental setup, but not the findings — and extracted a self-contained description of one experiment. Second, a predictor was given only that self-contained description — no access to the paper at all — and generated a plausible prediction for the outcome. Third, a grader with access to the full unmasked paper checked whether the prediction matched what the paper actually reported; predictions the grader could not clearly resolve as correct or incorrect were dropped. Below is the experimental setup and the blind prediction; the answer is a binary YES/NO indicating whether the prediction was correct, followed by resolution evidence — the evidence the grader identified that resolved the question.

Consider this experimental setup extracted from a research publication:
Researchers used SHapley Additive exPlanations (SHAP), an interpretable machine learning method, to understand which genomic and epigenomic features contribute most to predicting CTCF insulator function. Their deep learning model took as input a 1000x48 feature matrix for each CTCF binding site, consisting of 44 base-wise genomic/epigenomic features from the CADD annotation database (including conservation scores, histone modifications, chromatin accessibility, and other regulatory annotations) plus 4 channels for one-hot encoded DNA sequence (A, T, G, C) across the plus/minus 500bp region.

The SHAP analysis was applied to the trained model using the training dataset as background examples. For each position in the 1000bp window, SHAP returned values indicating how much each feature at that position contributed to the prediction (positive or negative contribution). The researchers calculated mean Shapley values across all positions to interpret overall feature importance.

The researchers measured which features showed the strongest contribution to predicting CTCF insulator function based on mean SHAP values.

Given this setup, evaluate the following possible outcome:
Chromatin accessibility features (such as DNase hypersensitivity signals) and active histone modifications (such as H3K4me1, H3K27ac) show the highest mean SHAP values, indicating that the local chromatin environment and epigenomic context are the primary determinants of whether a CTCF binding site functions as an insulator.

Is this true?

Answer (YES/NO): NO